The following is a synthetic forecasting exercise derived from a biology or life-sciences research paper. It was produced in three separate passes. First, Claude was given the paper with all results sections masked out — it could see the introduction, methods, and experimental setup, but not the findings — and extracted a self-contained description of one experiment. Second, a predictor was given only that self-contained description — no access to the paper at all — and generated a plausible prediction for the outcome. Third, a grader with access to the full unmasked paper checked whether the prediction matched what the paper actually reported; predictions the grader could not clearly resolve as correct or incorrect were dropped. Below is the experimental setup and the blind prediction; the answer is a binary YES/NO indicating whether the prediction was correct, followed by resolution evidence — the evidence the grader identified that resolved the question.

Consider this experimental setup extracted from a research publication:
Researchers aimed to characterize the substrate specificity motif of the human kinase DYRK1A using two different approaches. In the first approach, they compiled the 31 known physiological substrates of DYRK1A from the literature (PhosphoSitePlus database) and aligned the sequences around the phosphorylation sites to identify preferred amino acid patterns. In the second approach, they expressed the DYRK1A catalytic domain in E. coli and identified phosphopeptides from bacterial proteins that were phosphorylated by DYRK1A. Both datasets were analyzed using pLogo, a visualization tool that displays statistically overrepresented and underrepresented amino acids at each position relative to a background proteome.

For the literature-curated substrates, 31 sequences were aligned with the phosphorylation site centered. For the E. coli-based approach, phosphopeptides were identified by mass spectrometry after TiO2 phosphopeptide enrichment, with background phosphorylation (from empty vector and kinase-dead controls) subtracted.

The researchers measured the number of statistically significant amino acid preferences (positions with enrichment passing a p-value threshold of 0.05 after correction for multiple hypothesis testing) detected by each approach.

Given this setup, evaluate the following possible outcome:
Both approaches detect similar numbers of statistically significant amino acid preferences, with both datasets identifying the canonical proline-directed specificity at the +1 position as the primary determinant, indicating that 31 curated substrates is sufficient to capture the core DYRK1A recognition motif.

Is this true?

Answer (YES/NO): NO